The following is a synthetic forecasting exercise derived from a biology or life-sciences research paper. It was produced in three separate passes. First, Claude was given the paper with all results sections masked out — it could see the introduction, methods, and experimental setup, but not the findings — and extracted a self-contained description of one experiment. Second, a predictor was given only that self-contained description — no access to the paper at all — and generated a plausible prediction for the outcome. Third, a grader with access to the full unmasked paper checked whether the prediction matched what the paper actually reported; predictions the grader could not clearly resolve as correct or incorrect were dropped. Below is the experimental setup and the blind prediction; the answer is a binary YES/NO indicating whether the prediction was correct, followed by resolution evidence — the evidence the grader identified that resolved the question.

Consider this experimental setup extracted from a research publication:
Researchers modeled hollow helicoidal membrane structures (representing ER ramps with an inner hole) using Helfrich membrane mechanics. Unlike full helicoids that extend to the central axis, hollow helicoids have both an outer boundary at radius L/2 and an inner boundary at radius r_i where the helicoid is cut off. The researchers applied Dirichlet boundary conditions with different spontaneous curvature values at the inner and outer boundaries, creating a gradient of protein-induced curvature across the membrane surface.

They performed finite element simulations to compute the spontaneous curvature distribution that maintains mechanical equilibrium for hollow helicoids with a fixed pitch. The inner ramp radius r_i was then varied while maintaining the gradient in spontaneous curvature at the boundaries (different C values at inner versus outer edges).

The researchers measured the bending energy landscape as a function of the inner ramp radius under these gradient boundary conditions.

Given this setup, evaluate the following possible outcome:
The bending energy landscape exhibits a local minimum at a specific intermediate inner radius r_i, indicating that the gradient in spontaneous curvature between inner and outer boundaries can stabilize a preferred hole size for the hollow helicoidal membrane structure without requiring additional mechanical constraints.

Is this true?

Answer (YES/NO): YES